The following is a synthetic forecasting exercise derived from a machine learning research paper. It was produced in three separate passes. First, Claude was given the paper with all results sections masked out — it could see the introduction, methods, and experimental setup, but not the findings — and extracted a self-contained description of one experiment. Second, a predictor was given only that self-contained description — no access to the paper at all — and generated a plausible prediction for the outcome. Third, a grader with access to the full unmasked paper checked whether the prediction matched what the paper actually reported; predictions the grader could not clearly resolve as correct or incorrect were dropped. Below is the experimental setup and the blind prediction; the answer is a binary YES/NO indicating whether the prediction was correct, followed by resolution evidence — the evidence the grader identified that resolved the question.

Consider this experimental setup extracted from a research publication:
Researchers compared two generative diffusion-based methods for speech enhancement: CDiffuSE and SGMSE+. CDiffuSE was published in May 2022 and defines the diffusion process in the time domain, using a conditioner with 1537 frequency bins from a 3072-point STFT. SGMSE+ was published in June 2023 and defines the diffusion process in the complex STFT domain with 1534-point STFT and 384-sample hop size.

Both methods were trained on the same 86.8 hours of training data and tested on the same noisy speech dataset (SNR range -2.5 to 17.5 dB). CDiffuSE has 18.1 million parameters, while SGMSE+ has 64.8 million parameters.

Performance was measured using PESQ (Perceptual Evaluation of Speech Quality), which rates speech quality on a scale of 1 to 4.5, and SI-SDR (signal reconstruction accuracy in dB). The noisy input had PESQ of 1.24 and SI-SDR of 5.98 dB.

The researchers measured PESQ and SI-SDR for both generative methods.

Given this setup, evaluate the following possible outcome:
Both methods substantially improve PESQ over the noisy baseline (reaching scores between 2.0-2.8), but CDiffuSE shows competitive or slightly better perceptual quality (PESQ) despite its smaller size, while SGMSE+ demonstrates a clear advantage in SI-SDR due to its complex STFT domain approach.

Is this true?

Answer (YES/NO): NO